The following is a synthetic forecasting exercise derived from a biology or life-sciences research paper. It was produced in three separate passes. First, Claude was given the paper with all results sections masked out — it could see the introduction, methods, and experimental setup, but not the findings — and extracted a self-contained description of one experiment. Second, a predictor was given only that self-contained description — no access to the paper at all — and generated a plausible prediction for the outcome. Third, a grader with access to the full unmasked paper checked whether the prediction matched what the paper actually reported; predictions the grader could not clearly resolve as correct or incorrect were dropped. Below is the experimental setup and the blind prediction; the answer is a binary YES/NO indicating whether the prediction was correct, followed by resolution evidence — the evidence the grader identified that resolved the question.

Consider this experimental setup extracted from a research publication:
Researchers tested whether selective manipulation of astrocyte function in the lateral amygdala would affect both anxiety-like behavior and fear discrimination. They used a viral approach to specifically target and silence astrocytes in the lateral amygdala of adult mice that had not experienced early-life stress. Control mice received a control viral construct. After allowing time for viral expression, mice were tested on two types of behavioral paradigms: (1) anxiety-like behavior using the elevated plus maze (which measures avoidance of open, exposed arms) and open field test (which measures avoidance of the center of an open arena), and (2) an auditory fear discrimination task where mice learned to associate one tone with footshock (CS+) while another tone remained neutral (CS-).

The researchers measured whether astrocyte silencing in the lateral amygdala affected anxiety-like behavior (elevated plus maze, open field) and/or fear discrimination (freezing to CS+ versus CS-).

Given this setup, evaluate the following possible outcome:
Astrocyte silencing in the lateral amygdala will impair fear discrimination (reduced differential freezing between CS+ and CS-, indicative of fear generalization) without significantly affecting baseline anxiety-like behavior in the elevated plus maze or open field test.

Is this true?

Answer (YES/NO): YES